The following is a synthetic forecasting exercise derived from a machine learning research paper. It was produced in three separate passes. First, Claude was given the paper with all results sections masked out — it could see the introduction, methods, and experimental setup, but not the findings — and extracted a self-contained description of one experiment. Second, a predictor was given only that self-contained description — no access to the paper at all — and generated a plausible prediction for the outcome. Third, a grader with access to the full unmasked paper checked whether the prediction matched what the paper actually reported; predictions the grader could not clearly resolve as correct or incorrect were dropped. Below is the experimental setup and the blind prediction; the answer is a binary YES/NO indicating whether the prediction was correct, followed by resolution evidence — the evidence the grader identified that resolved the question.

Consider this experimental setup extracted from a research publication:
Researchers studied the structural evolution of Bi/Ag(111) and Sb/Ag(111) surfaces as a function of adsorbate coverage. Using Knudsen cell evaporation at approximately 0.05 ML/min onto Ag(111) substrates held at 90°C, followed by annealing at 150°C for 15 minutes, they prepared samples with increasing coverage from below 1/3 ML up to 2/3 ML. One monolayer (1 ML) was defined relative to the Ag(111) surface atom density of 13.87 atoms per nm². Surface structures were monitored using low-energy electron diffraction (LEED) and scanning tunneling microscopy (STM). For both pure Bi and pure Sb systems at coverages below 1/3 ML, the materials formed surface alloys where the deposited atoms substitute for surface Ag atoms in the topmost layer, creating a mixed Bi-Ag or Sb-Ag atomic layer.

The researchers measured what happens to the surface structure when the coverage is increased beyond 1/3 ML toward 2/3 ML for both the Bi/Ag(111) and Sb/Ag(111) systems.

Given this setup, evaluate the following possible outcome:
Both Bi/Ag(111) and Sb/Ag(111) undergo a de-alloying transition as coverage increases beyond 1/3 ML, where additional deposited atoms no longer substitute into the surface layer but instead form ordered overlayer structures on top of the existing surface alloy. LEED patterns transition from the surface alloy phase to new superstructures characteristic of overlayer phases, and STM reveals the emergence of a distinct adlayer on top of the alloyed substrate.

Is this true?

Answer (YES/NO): NO